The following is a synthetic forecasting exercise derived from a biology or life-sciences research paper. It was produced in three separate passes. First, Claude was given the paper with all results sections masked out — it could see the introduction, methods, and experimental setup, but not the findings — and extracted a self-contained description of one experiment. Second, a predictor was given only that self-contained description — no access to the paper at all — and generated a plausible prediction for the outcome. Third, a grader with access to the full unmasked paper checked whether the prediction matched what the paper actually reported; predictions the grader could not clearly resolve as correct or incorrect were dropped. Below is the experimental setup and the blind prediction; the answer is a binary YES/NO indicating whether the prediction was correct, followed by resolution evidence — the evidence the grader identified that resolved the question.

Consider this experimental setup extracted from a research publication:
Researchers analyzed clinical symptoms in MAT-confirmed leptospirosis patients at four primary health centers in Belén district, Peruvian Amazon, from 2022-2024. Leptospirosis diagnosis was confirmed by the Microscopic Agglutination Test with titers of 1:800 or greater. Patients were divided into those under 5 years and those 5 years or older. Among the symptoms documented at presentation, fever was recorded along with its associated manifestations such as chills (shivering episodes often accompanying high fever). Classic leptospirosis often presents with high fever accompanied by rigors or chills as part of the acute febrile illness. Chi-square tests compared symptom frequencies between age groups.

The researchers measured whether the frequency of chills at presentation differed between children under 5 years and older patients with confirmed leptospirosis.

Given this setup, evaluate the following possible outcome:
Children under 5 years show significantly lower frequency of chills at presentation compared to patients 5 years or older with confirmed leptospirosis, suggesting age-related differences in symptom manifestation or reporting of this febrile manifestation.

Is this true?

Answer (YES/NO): YES